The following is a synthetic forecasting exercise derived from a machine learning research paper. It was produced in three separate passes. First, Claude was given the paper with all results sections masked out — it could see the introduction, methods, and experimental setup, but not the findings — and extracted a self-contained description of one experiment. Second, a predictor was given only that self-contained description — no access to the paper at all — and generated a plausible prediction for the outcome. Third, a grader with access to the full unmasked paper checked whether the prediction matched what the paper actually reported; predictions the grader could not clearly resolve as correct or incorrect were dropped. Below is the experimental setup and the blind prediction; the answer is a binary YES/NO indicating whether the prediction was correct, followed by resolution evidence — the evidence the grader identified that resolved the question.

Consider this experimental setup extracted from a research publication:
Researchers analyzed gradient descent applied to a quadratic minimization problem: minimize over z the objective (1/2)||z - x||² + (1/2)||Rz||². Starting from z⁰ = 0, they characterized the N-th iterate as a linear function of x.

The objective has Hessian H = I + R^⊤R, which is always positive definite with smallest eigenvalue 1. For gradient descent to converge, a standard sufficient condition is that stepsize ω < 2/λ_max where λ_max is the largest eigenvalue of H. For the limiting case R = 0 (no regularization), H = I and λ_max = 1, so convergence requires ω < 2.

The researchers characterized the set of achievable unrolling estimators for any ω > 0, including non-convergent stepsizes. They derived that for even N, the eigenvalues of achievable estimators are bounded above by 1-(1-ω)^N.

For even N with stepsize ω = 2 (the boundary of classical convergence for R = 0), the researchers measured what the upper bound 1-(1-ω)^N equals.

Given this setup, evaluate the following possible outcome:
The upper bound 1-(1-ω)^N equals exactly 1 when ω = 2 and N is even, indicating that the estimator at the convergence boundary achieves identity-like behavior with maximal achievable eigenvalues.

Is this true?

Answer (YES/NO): NO